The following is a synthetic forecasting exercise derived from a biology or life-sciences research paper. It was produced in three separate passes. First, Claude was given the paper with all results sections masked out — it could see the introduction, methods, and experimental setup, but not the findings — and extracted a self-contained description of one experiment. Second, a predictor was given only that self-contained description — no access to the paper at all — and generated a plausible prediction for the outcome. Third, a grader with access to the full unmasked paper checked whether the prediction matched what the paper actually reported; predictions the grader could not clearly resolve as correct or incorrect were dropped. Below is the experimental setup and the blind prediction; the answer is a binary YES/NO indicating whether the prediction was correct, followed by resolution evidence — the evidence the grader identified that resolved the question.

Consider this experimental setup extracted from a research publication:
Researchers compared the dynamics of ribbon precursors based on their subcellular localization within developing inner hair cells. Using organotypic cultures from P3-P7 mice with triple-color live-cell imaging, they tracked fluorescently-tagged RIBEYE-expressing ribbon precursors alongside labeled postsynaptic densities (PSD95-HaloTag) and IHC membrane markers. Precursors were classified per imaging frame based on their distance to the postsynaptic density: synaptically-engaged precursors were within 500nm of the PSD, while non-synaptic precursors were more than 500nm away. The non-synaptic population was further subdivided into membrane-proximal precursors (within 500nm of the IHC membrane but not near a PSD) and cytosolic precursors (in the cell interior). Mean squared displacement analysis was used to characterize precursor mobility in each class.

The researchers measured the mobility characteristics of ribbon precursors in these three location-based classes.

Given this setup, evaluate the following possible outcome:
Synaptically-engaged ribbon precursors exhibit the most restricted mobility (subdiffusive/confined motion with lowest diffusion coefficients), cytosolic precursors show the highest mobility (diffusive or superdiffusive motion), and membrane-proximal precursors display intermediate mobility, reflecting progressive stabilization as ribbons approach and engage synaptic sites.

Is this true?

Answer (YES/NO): YES